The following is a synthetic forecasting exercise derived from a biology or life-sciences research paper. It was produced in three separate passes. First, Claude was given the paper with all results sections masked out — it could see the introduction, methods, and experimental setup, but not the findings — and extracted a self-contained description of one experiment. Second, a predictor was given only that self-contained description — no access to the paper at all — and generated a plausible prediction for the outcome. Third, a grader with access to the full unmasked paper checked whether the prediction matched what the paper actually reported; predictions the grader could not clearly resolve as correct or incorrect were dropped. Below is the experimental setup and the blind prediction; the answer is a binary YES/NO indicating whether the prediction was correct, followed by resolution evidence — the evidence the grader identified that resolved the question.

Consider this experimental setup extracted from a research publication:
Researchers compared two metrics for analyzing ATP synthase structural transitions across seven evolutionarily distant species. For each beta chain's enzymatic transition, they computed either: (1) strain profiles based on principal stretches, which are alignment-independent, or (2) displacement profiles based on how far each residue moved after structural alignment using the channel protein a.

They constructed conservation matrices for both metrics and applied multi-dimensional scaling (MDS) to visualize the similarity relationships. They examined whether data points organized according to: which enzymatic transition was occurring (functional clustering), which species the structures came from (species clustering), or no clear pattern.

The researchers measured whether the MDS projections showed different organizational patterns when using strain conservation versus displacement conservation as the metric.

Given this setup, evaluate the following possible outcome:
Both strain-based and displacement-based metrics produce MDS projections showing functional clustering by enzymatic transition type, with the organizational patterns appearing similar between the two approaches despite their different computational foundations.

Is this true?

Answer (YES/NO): NO